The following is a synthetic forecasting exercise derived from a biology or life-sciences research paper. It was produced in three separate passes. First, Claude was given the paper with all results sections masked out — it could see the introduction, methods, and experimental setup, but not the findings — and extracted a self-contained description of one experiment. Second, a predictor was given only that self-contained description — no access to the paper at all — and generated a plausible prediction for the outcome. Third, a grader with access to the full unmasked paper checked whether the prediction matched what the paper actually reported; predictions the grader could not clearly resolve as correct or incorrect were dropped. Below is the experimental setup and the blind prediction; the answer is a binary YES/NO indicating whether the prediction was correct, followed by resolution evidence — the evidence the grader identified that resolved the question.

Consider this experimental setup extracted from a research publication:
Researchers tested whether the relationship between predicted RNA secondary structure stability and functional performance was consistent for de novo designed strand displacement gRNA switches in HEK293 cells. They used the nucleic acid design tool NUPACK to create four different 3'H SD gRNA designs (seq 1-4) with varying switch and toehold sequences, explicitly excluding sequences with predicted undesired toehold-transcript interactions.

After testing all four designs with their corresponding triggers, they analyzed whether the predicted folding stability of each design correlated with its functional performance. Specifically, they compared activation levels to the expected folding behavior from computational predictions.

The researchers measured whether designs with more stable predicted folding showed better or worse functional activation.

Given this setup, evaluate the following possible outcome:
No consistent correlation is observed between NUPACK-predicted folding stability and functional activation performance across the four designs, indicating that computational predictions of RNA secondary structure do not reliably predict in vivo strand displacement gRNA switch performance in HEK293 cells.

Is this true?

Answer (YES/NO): NO